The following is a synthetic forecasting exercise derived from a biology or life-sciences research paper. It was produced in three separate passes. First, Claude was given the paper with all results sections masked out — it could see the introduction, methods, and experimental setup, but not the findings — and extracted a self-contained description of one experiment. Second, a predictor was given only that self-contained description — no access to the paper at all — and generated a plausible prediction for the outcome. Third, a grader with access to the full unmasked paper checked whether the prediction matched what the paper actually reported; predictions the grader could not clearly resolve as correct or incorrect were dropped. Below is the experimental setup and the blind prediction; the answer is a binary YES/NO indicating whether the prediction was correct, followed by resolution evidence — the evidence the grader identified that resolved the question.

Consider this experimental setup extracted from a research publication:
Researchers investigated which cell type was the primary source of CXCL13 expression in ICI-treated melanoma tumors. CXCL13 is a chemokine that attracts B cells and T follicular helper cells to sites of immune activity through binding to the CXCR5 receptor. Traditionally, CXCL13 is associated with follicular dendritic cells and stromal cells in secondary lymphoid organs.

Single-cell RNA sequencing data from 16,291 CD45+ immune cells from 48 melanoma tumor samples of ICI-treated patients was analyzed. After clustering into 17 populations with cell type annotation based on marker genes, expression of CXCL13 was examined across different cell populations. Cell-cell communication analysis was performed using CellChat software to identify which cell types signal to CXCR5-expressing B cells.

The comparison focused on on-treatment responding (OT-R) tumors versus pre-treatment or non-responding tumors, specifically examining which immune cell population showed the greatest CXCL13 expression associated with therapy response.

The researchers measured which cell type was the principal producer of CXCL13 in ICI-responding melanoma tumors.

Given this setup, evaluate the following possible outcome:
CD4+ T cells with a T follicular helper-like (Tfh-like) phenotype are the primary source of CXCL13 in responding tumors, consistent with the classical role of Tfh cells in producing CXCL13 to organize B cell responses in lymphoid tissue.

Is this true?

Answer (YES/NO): NO